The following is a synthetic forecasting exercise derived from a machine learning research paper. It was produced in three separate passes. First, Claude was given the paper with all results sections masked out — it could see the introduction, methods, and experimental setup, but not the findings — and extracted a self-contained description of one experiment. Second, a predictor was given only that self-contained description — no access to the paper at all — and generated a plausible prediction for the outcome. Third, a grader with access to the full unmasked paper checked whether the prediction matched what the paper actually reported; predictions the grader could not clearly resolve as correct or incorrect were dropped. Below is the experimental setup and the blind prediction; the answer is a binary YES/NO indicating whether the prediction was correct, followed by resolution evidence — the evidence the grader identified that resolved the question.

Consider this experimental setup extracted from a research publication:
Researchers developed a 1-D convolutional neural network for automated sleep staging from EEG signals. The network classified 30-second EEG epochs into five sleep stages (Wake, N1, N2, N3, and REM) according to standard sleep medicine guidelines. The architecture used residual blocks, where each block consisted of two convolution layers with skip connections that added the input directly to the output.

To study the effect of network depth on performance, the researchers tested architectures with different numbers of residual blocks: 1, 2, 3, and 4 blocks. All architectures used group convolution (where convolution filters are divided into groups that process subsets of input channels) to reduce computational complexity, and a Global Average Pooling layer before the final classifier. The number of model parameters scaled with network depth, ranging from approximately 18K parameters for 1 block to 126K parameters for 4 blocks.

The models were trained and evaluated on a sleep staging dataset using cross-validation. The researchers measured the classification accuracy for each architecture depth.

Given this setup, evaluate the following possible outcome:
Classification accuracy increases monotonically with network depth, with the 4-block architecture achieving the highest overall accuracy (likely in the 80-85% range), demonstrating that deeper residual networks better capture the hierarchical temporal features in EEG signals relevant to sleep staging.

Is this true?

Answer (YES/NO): NO